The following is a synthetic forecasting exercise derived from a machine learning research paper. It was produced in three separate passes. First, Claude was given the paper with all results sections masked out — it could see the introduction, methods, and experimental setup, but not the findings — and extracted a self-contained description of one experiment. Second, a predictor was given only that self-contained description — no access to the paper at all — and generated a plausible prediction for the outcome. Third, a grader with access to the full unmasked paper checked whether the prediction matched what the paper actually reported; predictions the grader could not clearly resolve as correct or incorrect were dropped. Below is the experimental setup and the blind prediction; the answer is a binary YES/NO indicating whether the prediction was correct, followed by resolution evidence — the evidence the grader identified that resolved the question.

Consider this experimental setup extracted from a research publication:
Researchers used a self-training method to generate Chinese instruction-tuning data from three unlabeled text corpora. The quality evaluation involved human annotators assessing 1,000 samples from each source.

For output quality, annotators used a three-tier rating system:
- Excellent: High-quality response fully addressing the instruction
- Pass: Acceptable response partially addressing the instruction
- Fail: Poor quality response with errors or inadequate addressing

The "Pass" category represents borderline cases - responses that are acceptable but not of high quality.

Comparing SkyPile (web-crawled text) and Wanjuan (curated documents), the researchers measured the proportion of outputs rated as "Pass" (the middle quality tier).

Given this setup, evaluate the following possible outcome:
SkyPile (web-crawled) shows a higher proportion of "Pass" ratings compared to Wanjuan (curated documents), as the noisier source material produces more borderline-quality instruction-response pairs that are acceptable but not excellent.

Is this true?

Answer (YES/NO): YES